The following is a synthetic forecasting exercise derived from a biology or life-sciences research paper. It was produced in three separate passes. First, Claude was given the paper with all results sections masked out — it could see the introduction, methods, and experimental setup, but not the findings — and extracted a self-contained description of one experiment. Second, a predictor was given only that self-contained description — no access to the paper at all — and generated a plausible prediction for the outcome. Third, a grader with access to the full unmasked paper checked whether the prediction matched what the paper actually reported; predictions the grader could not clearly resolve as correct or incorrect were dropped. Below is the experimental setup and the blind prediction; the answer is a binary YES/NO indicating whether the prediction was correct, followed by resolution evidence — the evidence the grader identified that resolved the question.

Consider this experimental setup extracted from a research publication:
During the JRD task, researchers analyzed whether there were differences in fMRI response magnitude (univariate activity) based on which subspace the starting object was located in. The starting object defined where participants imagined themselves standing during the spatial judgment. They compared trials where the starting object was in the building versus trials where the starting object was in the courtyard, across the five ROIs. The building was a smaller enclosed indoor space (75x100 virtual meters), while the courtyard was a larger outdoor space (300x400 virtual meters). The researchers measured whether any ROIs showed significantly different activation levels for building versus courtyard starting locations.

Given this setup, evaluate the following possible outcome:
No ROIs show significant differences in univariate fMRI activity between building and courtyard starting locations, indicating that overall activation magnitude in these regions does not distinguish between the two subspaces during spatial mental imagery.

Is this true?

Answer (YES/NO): NO